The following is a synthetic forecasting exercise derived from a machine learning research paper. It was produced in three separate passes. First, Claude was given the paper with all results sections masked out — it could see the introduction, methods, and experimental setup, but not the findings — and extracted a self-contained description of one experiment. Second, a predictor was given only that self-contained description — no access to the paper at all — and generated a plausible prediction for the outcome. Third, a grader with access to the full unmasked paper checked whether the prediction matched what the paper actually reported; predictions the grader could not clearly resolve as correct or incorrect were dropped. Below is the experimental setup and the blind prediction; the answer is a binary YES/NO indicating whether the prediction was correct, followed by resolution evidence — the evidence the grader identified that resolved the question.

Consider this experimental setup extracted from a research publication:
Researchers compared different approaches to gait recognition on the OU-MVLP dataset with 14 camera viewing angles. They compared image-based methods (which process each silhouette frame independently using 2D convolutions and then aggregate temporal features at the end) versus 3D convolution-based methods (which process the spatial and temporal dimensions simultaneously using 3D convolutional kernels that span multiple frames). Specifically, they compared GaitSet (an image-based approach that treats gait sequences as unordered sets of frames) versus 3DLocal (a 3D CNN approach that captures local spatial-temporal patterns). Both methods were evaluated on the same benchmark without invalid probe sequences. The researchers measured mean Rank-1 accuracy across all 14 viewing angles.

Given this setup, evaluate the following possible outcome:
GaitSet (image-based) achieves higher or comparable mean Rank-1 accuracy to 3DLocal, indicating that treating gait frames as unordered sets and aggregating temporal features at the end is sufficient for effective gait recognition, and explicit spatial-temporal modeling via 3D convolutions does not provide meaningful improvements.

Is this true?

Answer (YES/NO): NO